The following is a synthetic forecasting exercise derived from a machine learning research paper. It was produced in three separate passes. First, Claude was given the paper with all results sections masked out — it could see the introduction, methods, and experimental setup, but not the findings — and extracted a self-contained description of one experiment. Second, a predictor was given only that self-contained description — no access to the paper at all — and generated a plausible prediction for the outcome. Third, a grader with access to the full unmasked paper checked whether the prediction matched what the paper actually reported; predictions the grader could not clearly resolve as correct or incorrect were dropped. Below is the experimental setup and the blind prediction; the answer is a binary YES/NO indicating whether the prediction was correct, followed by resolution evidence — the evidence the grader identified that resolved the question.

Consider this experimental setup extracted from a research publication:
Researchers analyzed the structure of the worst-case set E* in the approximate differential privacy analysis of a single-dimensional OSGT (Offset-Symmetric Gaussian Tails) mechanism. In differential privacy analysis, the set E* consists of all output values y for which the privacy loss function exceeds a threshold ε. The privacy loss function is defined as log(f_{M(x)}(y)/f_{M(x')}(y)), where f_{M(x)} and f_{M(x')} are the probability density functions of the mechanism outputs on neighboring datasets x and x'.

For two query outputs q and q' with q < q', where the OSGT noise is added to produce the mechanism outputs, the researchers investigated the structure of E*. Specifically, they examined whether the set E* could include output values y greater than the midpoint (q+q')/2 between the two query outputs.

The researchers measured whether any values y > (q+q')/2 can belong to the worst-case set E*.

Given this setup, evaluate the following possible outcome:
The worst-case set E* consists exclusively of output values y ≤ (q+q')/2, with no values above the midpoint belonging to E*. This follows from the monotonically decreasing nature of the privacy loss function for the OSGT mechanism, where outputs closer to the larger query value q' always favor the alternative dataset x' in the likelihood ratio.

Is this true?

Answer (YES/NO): YES